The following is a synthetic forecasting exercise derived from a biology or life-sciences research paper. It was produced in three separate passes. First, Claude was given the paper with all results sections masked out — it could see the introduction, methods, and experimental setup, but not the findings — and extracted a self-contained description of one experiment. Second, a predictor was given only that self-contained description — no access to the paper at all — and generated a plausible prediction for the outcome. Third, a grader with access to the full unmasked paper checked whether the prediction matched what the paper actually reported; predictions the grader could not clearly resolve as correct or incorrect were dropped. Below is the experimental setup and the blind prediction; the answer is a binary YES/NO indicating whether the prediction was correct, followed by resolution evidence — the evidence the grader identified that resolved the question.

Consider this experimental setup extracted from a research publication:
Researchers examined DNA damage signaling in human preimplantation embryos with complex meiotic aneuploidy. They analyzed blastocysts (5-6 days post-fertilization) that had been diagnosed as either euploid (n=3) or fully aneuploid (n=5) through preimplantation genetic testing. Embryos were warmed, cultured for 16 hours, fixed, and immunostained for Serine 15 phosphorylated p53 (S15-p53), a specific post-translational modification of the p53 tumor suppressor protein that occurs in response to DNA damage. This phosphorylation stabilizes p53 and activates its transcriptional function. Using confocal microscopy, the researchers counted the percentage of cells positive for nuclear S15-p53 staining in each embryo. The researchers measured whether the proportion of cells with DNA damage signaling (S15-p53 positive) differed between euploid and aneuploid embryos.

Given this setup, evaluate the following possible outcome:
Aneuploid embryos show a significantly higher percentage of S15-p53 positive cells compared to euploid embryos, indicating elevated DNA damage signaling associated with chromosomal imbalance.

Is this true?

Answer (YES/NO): YES